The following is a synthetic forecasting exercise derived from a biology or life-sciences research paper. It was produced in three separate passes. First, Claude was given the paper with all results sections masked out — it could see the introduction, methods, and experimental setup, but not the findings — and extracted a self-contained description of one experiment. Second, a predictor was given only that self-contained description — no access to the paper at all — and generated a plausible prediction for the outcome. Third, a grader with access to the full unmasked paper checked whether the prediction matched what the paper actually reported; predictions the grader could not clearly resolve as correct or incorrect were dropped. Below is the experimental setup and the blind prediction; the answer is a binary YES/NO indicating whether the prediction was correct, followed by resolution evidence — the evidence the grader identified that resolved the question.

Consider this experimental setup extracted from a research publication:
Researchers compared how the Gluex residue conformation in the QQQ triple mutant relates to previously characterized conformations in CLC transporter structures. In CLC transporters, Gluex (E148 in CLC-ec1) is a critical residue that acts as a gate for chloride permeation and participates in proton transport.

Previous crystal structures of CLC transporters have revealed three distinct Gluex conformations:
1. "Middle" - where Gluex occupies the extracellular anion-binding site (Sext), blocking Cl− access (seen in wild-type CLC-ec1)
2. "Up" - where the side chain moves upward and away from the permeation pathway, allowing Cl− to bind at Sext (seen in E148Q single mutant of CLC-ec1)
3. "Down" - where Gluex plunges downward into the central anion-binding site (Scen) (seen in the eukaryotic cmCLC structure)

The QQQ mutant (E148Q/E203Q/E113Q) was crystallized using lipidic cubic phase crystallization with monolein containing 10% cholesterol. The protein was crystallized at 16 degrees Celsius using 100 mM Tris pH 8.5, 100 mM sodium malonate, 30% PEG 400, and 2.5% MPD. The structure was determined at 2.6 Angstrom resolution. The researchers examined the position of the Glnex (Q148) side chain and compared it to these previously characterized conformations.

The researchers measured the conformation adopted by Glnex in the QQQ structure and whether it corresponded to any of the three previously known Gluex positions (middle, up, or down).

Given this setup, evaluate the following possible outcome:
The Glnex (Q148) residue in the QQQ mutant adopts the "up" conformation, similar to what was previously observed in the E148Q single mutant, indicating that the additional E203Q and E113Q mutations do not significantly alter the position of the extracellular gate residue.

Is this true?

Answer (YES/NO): NO